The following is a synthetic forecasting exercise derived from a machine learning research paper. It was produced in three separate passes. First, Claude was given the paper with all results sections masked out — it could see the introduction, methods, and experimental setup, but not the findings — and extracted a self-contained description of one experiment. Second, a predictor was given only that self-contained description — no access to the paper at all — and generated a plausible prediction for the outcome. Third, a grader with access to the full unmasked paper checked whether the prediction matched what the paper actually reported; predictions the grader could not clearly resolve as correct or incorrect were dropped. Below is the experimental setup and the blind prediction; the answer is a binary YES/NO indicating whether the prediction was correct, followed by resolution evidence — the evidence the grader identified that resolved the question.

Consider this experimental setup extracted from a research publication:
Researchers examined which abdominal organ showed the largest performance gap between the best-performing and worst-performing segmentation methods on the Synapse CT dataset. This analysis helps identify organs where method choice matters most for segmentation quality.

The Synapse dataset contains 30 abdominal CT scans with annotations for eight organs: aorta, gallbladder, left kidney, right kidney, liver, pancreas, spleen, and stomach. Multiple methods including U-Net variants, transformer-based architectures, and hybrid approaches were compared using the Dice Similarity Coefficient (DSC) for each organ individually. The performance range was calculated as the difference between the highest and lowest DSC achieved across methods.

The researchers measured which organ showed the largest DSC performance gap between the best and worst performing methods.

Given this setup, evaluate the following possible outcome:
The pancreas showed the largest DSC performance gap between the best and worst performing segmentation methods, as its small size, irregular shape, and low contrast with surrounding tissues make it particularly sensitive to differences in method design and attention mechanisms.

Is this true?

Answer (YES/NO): NO